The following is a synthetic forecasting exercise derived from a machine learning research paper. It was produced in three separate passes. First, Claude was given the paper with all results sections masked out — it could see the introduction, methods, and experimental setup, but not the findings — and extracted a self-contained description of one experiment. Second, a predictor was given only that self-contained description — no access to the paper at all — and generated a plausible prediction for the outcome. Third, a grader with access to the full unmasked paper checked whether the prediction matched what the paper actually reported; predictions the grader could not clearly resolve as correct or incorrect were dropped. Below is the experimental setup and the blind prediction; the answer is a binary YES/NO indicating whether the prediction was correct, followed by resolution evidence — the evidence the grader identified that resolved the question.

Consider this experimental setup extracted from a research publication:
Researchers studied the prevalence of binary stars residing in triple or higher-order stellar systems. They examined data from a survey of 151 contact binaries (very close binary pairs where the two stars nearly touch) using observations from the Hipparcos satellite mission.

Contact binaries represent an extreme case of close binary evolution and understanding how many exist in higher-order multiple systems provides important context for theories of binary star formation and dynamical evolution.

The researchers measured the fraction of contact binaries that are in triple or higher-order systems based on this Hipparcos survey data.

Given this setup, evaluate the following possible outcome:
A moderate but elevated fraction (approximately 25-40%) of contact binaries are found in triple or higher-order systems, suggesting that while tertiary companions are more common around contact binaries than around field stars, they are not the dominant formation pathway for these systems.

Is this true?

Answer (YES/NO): NO